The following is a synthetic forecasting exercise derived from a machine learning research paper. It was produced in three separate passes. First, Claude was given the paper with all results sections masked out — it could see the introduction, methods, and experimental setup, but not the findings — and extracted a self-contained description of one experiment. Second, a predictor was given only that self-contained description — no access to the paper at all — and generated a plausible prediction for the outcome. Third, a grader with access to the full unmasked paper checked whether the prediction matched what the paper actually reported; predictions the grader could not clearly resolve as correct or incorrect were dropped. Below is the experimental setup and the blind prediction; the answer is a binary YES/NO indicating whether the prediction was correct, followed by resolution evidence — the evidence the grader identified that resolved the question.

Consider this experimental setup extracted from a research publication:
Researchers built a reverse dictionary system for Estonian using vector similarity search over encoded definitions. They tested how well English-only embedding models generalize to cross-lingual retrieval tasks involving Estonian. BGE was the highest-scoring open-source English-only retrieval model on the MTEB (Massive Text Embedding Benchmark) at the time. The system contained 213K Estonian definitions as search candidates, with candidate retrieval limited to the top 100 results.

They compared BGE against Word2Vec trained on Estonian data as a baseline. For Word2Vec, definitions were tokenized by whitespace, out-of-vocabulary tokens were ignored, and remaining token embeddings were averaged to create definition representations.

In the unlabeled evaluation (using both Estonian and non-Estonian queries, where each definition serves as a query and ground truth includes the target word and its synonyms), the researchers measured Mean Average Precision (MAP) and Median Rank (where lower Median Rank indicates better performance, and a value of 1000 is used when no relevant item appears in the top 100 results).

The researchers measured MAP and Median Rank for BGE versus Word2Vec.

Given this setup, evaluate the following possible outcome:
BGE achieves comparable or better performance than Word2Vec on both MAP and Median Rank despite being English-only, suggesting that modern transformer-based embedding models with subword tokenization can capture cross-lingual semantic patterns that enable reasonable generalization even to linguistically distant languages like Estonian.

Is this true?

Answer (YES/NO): YES